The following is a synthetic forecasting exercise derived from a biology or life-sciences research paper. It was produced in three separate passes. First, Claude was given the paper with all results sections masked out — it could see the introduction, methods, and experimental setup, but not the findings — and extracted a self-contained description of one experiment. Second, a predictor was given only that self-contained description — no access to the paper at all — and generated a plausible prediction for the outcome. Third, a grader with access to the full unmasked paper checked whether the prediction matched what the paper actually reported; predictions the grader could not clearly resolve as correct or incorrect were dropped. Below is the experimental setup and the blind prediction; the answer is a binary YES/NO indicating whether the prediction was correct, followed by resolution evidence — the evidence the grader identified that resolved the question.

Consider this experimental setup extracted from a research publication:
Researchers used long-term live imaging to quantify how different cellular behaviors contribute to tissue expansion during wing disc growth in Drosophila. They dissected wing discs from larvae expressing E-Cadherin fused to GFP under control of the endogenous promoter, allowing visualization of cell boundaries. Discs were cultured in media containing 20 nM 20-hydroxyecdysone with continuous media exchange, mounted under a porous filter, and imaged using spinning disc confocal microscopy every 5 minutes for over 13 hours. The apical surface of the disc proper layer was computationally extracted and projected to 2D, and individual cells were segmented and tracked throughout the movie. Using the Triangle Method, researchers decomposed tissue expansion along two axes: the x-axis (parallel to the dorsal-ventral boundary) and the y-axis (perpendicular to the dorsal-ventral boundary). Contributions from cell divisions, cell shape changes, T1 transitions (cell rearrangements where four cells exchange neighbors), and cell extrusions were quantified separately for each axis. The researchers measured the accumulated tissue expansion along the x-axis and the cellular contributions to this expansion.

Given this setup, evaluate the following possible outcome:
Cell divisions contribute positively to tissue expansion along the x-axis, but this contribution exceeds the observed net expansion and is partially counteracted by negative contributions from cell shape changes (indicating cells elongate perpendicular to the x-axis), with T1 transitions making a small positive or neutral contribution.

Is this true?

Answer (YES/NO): NO